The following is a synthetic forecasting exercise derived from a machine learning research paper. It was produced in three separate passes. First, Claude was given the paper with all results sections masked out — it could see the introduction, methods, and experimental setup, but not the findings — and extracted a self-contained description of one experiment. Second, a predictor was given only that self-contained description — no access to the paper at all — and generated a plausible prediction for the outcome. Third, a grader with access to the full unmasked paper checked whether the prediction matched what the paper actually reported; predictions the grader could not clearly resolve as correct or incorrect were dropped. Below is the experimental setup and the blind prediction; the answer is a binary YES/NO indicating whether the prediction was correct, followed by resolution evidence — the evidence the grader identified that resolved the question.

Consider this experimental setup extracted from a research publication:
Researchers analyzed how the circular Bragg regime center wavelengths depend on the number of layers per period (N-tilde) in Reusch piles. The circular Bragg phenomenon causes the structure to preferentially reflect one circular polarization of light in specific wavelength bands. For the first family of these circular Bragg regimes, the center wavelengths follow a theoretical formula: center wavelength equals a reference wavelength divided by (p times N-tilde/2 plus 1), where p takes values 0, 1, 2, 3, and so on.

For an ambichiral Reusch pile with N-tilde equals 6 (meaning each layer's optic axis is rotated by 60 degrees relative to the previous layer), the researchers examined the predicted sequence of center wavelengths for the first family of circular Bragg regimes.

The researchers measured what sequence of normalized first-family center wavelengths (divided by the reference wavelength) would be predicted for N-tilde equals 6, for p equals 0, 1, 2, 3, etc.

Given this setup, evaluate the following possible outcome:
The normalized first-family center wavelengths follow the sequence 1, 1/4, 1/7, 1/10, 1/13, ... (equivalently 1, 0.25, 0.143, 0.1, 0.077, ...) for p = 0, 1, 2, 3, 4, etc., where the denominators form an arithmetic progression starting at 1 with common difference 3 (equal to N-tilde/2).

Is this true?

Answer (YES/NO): YES